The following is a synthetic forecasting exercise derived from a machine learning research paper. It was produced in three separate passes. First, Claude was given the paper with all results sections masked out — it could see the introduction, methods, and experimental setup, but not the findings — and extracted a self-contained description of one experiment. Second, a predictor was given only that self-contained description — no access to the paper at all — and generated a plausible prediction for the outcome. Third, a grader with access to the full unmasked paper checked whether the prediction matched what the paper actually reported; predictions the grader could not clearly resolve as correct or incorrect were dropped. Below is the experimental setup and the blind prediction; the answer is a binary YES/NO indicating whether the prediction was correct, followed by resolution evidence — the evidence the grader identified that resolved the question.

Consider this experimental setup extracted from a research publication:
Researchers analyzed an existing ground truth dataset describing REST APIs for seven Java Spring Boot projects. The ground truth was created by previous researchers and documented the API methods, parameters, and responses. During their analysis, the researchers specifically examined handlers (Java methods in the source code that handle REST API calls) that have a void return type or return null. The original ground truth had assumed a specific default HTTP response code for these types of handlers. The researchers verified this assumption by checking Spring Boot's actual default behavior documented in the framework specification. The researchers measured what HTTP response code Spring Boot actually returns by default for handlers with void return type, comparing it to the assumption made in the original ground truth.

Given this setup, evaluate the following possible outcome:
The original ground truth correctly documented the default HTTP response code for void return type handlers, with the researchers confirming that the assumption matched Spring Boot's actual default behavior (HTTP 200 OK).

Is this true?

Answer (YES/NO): NO